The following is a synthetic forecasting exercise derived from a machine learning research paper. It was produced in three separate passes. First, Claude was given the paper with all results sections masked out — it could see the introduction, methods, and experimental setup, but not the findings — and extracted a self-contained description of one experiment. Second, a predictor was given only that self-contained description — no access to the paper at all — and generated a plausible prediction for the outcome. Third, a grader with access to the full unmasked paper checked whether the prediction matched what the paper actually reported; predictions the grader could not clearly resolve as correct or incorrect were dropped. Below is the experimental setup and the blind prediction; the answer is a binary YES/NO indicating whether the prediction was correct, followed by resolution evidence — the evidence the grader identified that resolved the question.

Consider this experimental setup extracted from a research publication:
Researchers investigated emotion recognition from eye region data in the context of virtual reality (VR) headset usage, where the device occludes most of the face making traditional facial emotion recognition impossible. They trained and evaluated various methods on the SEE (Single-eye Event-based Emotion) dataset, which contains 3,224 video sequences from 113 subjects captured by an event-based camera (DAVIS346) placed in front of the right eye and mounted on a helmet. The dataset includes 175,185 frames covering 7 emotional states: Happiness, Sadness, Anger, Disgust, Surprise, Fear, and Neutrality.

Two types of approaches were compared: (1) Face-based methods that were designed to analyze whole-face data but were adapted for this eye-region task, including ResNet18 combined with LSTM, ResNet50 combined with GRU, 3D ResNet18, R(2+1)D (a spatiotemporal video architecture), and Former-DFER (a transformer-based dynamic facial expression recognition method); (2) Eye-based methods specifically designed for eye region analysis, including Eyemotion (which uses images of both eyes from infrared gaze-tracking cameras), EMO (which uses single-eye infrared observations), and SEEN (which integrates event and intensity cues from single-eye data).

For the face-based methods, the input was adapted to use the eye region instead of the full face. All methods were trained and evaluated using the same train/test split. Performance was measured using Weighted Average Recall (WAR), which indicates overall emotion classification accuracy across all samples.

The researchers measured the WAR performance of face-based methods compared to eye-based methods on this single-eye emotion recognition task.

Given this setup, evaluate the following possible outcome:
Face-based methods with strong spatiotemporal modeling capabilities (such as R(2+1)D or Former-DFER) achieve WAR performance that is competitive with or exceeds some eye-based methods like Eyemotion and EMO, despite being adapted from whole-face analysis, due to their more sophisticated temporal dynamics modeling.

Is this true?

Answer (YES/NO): YES